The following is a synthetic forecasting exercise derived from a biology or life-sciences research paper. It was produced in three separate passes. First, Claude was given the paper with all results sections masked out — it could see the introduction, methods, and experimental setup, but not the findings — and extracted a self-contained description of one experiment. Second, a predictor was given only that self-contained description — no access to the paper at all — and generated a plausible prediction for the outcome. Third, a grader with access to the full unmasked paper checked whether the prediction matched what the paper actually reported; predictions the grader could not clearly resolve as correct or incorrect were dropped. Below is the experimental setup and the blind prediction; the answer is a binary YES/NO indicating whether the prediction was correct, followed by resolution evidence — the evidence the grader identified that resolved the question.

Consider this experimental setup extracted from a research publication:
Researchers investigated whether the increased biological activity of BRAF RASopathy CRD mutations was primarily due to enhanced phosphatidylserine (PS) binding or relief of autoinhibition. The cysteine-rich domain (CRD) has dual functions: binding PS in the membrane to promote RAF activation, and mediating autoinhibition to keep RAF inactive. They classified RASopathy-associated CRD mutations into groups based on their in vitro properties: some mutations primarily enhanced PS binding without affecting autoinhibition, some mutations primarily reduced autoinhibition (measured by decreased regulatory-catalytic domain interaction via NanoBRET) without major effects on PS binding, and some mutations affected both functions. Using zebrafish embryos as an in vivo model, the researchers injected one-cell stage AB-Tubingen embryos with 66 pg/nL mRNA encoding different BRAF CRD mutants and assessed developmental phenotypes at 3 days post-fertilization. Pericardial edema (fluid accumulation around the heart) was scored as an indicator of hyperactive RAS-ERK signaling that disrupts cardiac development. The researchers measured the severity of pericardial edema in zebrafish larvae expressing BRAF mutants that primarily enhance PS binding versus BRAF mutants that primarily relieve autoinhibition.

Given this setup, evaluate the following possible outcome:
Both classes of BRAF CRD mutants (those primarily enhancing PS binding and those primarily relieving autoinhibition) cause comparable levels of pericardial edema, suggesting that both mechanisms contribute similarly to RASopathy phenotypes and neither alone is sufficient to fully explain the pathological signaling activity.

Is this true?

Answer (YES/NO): NO